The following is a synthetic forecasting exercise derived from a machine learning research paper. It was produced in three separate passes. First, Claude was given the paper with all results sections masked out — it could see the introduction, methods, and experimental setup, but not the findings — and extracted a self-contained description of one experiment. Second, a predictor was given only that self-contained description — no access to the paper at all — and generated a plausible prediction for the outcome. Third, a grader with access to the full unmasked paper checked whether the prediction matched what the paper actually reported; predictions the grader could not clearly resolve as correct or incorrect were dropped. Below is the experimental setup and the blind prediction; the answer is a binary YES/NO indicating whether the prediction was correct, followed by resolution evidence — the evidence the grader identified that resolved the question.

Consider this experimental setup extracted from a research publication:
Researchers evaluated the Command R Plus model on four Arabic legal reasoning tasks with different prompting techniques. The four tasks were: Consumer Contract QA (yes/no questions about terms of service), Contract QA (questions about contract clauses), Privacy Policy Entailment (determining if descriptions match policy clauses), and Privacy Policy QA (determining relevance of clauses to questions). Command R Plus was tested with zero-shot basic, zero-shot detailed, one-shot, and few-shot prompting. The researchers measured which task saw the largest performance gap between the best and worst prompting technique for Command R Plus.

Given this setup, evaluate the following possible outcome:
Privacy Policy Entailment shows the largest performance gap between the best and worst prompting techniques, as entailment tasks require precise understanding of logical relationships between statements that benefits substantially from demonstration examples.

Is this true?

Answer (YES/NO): NO